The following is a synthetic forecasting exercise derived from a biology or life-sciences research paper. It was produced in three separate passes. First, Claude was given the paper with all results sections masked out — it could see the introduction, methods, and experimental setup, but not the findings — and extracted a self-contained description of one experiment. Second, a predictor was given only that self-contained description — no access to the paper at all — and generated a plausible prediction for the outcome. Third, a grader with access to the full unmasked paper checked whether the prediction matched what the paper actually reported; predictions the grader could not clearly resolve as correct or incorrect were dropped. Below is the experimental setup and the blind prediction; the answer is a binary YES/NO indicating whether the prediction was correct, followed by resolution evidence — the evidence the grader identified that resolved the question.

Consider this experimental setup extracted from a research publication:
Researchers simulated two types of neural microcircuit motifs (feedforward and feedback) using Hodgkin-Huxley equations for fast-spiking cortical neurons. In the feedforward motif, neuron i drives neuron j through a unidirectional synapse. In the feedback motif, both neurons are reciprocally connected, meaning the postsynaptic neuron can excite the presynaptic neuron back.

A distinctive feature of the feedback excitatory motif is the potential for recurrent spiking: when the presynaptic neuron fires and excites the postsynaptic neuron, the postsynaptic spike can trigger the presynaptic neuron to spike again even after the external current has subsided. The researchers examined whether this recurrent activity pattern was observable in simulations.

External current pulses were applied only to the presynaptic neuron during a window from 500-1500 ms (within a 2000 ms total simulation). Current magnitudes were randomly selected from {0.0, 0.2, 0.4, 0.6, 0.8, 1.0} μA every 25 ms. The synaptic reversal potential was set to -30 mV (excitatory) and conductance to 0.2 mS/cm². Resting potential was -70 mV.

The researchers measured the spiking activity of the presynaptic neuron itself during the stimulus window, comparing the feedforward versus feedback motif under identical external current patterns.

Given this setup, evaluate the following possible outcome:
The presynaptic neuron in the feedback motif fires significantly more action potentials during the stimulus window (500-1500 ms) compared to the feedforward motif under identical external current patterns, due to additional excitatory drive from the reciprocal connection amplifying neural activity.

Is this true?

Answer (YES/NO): YES